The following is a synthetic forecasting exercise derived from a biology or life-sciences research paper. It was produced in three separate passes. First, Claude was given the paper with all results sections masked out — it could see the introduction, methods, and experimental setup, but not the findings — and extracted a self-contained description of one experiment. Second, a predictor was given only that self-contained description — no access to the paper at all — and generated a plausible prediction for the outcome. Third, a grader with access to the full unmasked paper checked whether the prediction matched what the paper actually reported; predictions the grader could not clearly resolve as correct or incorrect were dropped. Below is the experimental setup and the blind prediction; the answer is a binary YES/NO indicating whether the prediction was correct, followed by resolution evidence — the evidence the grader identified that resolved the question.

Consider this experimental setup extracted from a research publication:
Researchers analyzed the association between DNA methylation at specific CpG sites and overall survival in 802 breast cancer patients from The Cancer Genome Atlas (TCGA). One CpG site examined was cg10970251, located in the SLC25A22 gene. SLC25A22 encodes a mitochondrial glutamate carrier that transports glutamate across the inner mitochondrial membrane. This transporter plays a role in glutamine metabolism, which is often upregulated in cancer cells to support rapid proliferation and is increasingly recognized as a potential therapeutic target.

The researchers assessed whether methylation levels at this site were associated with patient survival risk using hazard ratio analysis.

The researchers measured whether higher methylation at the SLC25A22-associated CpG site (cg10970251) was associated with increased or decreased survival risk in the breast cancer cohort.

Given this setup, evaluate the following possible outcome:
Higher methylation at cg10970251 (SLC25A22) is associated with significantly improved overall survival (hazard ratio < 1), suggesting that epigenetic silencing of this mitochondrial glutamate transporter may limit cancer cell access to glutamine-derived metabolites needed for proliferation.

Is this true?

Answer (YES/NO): NO